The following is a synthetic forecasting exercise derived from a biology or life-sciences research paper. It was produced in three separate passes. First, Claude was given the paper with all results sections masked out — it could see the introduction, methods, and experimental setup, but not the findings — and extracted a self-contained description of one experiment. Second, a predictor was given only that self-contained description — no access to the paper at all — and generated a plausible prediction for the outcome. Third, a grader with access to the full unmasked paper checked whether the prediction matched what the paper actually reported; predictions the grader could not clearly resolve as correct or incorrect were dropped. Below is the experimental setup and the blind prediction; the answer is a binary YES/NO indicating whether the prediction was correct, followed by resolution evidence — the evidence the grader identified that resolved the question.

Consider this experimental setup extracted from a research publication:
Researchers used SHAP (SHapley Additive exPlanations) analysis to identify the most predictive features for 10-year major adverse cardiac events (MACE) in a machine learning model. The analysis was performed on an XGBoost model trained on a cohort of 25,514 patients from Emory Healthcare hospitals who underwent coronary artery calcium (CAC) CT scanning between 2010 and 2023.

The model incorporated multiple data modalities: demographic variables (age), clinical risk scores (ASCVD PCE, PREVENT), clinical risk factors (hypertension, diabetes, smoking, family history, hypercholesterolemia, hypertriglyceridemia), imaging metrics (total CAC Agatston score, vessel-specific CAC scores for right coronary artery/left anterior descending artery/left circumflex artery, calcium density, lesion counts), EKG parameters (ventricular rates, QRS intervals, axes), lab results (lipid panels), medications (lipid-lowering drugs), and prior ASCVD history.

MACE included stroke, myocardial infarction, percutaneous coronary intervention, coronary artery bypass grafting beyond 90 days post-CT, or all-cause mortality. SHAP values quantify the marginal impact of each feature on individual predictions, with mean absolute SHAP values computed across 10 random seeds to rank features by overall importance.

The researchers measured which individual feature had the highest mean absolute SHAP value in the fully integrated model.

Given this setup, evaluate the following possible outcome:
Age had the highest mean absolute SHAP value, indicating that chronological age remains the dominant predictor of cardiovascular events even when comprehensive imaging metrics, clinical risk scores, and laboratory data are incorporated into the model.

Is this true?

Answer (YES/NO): NO